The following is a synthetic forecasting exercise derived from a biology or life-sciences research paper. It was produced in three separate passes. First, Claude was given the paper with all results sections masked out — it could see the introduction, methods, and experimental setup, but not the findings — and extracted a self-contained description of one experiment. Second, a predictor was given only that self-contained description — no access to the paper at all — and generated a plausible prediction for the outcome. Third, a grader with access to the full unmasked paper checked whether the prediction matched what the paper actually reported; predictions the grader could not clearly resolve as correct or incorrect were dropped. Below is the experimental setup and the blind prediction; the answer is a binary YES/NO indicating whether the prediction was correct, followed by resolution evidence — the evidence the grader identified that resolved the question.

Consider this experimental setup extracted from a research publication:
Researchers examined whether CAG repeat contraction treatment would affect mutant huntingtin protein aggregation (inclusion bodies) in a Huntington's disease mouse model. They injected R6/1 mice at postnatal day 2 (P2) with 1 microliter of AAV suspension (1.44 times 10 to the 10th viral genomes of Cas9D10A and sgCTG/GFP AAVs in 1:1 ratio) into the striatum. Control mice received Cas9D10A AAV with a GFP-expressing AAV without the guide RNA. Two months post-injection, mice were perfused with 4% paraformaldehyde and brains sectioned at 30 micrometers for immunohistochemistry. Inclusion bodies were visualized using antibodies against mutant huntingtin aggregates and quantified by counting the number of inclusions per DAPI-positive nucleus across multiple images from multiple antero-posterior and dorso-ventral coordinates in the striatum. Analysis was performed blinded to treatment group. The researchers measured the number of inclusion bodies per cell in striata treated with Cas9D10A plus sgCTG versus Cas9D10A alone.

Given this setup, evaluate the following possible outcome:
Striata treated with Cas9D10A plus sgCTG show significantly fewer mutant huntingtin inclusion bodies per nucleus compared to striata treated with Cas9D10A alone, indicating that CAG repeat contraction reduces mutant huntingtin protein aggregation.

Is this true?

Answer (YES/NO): YES